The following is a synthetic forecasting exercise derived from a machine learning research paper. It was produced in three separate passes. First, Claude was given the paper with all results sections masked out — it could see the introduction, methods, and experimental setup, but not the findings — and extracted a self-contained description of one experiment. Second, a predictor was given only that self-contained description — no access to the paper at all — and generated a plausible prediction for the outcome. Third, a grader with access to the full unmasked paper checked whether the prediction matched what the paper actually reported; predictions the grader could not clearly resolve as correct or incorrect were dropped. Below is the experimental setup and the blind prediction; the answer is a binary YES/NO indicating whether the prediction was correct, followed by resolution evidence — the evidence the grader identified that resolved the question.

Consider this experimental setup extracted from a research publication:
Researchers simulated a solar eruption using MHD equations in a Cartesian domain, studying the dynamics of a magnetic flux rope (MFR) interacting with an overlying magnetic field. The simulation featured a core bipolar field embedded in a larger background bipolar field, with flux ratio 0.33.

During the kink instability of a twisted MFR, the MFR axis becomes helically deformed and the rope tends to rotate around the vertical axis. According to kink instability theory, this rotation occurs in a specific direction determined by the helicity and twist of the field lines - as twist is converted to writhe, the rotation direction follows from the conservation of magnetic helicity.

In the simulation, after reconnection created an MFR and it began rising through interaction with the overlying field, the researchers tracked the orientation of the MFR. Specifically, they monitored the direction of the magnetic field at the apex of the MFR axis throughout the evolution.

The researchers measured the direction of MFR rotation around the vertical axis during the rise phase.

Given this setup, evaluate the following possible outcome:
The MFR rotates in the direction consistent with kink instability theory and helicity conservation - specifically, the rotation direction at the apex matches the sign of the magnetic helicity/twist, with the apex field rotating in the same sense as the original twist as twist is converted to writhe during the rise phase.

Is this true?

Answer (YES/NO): NO